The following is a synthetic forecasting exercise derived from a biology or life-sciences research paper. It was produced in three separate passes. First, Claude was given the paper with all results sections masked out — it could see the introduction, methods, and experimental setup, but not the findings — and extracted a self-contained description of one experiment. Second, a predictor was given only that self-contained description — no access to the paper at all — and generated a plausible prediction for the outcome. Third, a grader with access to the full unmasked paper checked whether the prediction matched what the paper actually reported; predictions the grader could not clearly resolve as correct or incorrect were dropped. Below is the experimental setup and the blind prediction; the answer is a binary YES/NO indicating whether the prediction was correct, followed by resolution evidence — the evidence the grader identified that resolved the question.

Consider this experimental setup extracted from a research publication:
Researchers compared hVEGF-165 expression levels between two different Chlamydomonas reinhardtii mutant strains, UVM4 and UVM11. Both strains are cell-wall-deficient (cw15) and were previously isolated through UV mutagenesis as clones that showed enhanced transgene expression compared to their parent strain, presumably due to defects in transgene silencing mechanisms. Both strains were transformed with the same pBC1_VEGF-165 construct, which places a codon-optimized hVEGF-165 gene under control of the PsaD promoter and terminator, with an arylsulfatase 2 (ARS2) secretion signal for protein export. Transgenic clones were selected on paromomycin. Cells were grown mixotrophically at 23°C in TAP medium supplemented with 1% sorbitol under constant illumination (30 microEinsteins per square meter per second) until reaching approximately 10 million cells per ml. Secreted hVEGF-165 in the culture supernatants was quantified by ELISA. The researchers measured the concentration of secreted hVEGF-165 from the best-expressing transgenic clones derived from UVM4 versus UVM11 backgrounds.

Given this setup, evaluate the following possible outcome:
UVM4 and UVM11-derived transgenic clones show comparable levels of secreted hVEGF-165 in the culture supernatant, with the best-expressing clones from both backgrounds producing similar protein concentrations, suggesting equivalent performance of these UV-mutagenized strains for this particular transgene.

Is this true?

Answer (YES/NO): NO